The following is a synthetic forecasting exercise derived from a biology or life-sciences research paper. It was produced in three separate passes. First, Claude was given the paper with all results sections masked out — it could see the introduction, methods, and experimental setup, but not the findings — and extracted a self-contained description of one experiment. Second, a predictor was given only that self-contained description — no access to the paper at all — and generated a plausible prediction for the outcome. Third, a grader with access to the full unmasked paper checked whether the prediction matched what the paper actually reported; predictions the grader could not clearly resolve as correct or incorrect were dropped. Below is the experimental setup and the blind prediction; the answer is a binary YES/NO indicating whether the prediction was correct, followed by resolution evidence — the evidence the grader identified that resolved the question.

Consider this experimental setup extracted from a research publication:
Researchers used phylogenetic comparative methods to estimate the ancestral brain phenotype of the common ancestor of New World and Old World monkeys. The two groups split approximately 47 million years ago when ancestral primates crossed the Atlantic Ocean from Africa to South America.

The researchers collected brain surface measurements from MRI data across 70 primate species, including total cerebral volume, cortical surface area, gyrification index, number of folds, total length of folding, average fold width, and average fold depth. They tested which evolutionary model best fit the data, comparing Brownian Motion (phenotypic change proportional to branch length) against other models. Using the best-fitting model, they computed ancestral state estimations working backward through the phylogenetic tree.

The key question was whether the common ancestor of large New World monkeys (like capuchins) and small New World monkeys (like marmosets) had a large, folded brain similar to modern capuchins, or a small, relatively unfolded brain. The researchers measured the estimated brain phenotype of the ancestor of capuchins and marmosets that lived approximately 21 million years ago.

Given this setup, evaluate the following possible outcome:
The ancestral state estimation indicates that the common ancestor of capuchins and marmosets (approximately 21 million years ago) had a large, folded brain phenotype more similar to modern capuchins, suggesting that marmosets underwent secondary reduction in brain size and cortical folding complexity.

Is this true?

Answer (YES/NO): NO